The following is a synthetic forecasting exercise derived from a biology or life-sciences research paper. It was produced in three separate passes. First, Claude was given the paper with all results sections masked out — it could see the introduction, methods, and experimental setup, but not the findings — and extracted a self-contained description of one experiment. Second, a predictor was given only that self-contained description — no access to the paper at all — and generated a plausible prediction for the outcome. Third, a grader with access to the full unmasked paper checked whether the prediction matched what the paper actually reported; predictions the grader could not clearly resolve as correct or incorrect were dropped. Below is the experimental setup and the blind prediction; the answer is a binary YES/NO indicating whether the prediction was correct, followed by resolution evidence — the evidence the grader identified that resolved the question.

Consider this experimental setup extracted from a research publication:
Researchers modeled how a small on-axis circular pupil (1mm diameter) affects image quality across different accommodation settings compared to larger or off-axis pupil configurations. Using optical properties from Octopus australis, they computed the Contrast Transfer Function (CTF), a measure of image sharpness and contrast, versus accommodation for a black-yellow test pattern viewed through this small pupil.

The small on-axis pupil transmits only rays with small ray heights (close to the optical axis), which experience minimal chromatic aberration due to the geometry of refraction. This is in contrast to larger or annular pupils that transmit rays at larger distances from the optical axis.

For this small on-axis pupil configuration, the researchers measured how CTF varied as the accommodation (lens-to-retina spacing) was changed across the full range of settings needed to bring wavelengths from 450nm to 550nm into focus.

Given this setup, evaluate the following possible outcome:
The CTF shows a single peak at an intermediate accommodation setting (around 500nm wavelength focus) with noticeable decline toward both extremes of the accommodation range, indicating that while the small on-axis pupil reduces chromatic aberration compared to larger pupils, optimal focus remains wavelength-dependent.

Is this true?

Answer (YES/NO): NO